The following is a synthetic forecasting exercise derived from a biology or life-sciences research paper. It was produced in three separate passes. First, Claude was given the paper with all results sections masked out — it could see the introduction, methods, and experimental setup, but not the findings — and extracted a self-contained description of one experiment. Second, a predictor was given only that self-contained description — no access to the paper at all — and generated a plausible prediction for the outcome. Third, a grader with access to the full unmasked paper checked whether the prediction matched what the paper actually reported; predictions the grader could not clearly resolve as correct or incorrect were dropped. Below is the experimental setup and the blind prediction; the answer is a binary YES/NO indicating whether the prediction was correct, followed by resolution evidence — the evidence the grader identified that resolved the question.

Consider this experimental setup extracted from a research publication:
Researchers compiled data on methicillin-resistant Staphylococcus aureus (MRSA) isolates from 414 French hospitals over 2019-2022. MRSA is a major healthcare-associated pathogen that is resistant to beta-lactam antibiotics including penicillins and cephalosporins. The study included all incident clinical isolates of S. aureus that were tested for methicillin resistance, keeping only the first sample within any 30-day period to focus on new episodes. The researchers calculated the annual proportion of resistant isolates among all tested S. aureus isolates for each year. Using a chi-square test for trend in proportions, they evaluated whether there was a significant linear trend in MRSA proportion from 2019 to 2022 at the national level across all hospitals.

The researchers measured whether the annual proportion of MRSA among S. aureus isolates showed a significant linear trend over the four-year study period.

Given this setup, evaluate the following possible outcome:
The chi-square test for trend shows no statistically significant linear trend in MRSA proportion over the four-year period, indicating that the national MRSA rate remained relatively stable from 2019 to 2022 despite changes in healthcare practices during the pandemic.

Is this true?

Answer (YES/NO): NO